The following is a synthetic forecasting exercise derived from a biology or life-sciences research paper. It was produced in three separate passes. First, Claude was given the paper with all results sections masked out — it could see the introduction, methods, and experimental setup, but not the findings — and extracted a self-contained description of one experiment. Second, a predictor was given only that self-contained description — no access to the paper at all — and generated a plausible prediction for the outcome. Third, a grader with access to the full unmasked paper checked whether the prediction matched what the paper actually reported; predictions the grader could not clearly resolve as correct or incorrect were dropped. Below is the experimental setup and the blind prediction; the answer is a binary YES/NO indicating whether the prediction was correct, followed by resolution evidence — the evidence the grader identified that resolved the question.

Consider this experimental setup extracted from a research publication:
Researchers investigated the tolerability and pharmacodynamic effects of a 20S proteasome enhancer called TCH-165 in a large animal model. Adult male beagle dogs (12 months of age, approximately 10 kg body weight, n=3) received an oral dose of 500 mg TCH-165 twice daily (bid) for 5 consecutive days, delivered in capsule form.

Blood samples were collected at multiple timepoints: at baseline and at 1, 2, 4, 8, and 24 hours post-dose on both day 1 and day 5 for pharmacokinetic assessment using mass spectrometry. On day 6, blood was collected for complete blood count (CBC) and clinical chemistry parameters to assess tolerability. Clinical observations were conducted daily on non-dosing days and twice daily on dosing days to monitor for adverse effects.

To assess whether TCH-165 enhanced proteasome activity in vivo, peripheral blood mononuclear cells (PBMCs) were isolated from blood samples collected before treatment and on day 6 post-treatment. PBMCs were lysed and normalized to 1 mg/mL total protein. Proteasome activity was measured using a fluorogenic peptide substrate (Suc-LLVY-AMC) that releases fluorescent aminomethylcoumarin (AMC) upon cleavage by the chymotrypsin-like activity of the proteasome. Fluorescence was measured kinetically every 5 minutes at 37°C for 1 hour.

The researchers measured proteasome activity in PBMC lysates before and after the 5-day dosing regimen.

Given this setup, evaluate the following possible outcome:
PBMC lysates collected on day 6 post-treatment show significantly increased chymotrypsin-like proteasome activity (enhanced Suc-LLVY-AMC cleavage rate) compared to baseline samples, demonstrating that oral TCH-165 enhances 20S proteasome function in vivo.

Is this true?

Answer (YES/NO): YES